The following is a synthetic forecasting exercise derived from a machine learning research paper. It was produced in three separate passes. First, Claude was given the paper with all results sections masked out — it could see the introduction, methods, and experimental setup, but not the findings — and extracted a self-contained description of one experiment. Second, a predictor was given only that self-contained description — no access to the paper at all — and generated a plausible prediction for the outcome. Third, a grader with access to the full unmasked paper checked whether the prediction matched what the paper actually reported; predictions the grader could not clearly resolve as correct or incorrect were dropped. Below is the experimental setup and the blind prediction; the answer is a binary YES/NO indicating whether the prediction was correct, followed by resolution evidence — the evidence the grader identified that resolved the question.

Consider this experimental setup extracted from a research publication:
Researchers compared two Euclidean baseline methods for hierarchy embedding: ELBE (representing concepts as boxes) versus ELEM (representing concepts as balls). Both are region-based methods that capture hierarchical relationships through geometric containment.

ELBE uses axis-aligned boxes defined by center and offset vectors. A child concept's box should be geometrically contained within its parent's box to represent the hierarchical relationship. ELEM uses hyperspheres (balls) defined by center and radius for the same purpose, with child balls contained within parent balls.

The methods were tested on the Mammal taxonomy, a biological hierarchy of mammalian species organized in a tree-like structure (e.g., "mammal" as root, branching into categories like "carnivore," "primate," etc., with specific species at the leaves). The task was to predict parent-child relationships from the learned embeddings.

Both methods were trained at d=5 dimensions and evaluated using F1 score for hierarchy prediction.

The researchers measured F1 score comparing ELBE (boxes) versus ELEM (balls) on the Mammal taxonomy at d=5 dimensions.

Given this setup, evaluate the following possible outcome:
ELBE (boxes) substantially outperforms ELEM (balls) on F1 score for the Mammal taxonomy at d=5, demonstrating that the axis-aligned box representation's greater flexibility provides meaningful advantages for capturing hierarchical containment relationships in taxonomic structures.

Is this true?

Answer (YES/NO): YES